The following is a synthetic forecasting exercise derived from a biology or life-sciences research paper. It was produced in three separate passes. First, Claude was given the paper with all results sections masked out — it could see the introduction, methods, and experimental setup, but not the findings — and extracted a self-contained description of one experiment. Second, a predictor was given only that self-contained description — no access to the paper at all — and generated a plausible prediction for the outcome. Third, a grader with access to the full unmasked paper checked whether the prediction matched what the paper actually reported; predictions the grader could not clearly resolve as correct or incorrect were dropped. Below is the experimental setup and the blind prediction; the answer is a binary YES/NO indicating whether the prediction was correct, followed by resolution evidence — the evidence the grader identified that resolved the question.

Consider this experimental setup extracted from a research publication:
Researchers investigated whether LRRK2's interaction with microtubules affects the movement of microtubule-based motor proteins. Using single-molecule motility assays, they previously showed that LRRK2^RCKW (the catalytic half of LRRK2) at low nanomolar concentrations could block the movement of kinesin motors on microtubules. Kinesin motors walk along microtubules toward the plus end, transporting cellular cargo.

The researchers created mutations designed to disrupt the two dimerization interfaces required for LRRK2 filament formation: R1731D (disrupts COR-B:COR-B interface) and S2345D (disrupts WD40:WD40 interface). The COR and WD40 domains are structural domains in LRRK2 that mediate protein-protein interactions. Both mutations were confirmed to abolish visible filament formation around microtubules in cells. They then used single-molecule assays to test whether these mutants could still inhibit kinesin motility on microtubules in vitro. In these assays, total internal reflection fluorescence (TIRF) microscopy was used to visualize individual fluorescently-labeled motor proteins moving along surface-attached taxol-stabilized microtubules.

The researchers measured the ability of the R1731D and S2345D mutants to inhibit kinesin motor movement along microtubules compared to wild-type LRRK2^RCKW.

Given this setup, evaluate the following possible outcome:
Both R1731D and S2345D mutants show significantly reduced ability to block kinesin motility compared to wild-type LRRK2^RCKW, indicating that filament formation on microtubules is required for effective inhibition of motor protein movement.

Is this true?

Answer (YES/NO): NO